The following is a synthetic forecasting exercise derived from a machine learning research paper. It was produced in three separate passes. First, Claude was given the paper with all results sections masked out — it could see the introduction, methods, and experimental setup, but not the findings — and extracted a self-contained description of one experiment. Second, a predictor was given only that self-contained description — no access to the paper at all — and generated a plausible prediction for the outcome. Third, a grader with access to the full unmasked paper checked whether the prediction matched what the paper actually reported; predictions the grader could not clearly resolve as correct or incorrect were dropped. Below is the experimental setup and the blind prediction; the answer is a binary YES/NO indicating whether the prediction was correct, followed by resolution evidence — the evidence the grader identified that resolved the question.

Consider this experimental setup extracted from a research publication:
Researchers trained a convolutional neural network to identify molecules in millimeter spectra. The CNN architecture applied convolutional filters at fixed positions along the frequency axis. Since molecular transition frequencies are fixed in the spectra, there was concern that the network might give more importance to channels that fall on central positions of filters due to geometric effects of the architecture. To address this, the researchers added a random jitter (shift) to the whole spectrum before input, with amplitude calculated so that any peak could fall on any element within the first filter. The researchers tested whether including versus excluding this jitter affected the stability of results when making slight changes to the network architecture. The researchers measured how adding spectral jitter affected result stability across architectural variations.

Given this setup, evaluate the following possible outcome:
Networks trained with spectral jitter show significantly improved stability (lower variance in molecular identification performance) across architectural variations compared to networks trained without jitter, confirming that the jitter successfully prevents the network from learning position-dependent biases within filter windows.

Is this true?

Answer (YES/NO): NO